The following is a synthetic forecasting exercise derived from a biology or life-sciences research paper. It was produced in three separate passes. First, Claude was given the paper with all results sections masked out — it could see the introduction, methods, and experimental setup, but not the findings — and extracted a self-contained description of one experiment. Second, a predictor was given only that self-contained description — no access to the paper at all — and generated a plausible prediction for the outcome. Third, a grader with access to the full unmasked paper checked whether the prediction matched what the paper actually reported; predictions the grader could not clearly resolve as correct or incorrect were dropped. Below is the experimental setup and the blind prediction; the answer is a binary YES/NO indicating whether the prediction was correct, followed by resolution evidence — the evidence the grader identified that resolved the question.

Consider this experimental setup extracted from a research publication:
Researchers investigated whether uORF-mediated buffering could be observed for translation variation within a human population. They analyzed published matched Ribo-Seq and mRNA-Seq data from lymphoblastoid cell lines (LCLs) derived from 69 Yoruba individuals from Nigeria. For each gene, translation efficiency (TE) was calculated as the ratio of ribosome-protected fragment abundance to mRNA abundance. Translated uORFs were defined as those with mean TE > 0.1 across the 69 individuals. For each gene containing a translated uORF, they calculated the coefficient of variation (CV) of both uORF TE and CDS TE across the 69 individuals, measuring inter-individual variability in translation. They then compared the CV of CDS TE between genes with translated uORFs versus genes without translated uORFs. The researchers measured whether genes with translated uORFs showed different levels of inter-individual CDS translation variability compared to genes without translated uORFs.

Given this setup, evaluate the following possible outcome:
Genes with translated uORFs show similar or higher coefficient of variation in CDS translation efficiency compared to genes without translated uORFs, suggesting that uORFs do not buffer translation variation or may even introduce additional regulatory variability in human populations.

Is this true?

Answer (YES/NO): NO